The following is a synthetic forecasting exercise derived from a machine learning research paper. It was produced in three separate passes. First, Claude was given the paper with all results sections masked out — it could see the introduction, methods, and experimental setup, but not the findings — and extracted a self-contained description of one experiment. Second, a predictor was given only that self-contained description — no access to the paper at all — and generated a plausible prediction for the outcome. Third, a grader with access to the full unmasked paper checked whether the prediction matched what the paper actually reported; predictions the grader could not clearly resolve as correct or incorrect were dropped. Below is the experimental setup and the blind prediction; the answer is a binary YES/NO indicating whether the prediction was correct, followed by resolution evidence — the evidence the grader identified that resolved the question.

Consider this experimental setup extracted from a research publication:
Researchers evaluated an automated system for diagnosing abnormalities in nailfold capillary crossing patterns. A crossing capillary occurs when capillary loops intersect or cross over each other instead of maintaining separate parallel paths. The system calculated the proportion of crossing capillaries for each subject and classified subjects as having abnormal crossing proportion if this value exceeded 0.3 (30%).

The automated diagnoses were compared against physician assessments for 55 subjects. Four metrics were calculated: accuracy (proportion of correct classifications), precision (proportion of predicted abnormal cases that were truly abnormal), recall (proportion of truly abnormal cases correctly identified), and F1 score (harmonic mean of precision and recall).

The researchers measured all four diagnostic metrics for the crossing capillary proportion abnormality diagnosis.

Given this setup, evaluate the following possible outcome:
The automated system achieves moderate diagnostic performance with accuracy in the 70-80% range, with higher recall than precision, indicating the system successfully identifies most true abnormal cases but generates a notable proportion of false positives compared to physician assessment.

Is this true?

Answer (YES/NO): NO